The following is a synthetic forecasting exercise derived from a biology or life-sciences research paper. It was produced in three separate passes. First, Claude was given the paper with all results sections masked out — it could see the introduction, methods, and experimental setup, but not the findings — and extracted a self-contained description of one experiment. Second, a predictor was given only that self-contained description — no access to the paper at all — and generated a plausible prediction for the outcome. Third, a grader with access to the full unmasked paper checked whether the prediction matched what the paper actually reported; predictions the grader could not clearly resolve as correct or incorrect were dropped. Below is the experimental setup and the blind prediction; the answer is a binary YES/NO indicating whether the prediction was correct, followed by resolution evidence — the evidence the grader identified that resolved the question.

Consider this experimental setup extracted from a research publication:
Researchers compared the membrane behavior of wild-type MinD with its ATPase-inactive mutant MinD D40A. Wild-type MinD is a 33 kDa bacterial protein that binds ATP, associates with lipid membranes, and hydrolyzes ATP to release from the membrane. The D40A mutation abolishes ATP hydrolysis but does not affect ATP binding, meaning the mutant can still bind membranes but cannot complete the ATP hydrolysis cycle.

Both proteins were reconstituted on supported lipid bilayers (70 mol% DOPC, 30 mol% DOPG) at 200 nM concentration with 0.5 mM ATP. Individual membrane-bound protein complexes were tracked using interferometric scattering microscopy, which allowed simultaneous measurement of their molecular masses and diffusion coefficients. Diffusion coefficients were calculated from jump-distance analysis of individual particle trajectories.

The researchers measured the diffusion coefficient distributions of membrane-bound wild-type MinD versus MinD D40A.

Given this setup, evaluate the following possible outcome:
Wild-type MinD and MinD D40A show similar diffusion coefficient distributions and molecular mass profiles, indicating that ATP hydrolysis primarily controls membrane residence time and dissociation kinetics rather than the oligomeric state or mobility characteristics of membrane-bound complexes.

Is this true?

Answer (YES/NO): NO